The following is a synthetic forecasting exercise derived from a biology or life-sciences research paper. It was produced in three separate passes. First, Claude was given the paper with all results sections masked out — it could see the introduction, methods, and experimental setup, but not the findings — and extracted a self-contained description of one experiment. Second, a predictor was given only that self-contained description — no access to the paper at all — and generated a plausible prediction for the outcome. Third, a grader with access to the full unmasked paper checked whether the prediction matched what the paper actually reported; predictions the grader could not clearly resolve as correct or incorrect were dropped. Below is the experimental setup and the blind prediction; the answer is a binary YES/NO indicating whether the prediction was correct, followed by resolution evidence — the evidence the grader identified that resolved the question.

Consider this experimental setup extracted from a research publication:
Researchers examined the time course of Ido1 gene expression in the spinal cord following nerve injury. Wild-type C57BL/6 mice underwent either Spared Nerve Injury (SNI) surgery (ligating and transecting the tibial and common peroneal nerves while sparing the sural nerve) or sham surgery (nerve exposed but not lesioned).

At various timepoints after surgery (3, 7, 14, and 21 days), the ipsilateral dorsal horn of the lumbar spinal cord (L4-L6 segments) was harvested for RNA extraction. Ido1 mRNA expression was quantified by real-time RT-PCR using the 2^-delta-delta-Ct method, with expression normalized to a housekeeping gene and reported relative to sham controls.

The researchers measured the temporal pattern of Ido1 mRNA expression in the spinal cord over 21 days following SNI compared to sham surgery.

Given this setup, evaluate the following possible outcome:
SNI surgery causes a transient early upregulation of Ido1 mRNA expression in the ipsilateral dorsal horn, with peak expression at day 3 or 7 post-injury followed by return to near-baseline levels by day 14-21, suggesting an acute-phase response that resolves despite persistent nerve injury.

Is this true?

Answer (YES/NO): NO